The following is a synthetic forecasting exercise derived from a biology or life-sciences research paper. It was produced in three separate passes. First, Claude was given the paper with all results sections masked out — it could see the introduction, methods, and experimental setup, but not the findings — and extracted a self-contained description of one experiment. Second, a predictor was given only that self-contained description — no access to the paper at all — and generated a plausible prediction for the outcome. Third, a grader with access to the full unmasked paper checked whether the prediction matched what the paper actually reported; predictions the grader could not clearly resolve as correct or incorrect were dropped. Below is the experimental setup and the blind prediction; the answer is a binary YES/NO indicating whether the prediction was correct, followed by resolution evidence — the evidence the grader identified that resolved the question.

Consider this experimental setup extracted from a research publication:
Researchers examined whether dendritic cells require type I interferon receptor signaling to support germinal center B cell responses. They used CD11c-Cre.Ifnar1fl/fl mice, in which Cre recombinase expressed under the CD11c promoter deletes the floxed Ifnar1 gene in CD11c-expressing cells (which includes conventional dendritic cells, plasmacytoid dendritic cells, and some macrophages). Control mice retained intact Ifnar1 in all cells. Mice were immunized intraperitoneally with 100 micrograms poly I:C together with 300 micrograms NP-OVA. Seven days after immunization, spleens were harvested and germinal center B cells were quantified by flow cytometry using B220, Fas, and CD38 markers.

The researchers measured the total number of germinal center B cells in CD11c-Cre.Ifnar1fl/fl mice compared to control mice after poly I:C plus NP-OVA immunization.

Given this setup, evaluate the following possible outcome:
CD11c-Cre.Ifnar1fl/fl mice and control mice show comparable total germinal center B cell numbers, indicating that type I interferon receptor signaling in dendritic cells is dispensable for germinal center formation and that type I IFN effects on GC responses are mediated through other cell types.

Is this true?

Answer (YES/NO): NO